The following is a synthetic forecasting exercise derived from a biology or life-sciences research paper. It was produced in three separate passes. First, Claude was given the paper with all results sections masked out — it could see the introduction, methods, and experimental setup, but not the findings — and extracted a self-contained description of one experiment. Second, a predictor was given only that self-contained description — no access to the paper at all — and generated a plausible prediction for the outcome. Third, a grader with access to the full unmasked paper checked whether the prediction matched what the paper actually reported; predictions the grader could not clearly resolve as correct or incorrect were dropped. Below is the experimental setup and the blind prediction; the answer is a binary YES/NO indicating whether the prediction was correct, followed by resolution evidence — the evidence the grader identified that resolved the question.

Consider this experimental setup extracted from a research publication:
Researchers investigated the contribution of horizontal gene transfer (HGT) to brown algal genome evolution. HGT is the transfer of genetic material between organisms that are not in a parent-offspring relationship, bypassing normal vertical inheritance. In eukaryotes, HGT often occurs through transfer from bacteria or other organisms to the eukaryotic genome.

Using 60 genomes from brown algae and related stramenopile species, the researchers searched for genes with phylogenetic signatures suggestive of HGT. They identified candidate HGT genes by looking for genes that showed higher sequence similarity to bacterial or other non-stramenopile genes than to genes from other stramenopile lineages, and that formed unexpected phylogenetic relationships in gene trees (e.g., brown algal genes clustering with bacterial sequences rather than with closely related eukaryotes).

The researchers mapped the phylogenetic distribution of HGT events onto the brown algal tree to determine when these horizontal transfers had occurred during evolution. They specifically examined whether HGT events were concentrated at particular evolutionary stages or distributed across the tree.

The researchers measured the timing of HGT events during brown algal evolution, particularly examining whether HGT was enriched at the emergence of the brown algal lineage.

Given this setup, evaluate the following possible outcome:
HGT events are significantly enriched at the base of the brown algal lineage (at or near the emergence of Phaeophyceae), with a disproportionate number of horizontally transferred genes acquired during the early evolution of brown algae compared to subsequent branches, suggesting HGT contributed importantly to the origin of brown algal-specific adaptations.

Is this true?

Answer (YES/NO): YES